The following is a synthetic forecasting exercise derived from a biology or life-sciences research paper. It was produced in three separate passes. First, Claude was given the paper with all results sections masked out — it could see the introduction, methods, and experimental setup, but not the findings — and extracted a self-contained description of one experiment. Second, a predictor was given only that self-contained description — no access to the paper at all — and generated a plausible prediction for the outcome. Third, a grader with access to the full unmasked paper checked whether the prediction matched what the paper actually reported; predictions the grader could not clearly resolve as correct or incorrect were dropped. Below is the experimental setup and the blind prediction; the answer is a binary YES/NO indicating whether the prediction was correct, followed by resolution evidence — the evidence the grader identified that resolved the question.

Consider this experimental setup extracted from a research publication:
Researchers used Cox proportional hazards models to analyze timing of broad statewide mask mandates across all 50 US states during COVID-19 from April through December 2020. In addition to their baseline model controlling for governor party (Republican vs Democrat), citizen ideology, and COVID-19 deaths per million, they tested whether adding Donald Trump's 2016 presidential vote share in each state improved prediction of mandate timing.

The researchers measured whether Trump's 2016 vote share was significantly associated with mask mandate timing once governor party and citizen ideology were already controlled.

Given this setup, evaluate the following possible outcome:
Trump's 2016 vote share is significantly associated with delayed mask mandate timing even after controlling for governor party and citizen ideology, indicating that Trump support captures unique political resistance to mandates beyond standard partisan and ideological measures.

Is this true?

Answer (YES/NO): NO